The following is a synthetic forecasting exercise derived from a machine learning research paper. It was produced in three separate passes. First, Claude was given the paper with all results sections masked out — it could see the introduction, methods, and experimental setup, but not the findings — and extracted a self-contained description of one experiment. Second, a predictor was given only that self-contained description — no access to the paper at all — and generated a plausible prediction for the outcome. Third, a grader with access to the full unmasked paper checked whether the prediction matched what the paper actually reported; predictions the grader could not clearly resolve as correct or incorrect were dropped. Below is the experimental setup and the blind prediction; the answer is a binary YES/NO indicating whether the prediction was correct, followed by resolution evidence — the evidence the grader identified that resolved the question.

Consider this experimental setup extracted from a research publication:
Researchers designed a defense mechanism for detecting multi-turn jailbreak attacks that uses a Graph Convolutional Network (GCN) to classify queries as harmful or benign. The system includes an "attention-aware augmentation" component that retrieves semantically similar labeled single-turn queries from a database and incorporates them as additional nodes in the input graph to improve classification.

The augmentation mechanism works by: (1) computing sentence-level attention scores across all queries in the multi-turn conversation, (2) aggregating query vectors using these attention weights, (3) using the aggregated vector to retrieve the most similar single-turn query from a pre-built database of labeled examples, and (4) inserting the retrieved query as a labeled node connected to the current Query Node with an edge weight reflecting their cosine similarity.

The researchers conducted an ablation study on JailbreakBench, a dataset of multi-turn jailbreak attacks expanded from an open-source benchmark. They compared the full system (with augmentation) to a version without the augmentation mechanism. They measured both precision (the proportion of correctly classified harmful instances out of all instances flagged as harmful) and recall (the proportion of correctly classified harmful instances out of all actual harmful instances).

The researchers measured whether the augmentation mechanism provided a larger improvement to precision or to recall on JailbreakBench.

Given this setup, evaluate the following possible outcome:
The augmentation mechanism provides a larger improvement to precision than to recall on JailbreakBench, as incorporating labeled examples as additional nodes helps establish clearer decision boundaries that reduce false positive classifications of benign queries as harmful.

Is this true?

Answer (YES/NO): YES